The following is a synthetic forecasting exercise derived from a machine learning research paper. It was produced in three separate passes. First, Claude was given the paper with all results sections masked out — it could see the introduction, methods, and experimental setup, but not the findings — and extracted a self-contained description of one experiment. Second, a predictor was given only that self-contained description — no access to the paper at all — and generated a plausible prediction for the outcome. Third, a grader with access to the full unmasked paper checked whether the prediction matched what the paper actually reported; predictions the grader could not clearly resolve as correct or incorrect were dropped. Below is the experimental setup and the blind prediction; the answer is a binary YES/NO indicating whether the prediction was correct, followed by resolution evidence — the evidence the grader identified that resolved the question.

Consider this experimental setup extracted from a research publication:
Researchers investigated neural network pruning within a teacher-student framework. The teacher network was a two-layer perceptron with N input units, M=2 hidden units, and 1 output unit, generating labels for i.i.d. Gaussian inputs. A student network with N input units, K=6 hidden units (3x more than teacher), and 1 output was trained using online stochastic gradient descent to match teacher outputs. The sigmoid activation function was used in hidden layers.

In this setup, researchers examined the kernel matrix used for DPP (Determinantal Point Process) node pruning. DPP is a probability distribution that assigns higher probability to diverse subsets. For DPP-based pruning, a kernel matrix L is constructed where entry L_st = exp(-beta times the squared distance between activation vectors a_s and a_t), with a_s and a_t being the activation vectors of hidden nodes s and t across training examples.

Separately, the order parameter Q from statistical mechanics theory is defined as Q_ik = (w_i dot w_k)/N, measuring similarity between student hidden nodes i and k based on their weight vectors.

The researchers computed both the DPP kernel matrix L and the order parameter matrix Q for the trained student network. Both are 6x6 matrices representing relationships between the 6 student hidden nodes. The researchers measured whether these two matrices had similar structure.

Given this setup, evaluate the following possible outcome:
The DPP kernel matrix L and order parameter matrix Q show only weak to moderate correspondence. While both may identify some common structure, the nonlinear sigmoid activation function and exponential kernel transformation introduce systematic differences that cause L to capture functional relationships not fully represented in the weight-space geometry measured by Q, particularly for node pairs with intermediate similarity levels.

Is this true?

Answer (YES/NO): NO